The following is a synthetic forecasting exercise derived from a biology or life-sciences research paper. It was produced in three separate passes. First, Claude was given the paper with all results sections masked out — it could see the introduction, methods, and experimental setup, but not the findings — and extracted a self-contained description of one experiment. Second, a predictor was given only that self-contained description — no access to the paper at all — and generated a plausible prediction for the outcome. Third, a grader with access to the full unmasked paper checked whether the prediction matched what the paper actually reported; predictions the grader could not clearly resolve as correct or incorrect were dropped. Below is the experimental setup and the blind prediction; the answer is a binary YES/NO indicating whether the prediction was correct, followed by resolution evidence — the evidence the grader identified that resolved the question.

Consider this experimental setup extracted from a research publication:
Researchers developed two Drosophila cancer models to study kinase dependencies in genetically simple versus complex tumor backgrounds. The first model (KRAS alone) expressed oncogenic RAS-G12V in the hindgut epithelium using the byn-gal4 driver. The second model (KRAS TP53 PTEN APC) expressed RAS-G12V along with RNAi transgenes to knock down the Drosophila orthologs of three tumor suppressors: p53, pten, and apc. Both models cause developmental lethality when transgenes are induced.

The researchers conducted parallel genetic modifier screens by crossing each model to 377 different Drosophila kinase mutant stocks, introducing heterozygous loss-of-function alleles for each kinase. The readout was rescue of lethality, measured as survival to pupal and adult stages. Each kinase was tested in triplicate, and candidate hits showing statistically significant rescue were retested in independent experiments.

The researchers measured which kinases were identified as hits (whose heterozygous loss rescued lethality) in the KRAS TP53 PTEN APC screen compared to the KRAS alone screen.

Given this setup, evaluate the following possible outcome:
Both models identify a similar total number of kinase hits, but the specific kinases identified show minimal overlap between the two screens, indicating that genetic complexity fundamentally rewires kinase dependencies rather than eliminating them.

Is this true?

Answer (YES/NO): NO